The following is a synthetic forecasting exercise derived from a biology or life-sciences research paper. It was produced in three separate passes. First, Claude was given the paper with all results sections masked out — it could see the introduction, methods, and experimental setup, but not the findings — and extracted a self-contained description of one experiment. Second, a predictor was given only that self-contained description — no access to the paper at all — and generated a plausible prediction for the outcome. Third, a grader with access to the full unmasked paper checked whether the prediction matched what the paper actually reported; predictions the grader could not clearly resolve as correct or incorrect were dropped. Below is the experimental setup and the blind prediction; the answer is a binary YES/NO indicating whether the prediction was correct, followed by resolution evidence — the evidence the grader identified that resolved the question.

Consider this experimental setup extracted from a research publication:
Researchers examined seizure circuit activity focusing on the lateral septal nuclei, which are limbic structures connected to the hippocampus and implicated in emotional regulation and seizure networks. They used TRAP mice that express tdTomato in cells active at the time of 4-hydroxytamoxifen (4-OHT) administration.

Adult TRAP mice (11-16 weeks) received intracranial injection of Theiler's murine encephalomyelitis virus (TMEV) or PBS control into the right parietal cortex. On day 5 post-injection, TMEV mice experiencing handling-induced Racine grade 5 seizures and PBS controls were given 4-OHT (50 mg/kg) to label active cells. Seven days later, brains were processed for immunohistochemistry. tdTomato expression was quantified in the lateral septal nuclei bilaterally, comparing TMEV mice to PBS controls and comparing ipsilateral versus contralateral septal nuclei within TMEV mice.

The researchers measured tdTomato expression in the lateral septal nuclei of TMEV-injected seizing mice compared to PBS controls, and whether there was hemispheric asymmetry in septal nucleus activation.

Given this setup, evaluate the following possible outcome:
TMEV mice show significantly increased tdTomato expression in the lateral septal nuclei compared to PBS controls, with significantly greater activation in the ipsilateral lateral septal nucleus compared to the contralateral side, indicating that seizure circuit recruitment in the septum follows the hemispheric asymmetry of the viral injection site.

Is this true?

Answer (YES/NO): NO